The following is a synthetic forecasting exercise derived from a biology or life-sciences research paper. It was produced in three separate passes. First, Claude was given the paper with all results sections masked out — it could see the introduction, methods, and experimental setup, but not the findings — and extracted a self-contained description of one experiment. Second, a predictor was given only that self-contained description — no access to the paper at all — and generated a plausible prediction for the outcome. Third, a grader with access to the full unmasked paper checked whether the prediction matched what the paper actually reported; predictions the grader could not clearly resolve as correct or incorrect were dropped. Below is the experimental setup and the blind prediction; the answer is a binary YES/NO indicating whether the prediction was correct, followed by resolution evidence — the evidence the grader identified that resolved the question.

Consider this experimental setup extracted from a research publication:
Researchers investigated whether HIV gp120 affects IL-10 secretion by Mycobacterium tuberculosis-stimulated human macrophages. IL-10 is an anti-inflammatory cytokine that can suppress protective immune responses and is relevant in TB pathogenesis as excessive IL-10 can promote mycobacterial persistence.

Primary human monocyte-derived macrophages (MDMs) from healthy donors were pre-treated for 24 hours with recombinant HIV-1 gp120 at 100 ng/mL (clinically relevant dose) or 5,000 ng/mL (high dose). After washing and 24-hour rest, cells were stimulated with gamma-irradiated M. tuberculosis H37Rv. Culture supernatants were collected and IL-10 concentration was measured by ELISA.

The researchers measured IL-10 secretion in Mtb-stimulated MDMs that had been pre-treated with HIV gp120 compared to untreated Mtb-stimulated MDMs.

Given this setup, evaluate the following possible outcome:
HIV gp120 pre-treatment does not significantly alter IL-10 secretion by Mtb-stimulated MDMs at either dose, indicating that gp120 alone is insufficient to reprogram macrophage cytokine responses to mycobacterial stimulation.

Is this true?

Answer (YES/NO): NO